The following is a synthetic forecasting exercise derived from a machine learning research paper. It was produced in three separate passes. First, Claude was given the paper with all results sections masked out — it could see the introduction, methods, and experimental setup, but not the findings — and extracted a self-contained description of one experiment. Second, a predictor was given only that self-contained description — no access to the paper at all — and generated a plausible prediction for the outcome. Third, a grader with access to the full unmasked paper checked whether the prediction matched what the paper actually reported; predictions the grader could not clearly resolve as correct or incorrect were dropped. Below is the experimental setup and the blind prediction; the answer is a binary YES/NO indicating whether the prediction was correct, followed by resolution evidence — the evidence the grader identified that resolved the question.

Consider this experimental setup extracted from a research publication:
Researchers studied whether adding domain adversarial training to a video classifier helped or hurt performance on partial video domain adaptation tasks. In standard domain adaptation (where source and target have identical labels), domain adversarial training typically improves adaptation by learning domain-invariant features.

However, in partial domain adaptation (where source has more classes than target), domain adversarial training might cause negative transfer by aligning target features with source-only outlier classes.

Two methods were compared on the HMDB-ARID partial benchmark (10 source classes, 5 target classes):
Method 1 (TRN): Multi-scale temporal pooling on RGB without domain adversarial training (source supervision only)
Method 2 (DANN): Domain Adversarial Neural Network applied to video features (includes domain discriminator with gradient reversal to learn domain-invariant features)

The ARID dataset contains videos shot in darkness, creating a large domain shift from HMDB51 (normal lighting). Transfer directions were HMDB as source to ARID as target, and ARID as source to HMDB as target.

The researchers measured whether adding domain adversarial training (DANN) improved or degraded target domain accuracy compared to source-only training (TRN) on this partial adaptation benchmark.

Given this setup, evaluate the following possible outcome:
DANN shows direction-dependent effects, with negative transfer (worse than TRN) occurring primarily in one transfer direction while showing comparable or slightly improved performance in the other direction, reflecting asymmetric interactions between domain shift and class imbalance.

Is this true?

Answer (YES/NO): NO